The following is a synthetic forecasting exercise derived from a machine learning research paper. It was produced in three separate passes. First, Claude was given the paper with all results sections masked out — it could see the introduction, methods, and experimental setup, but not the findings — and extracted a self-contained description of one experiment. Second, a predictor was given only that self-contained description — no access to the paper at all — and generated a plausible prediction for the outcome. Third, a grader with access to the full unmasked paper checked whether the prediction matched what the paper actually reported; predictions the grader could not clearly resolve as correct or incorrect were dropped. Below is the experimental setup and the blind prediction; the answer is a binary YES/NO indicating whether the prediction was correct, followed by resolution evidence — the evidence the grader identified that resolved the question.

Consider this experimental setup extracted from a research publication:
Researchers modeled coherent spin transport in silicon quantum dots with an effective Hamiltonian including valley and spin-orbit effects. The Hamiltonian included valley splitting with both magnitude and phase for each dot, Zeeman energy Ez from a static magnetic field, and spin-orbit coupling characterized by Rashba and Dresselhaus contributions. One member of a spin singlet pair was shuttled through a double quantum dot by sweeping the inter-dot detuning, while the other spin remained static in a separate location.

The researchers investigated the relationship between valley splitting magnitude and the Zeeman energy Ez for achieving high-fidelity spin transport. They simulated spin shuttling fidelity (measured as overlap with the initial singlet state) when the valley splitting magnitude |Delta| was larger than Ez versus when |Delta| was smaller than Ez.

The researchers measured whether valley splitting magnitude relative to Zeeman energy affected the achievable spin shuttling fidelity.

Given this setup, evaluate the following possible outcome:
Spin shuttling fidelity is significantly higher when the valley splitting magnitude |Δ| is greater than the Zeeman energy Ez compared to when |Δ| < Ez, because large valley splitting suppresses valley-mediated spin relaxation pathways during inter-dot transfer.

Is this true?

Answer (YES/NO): NO